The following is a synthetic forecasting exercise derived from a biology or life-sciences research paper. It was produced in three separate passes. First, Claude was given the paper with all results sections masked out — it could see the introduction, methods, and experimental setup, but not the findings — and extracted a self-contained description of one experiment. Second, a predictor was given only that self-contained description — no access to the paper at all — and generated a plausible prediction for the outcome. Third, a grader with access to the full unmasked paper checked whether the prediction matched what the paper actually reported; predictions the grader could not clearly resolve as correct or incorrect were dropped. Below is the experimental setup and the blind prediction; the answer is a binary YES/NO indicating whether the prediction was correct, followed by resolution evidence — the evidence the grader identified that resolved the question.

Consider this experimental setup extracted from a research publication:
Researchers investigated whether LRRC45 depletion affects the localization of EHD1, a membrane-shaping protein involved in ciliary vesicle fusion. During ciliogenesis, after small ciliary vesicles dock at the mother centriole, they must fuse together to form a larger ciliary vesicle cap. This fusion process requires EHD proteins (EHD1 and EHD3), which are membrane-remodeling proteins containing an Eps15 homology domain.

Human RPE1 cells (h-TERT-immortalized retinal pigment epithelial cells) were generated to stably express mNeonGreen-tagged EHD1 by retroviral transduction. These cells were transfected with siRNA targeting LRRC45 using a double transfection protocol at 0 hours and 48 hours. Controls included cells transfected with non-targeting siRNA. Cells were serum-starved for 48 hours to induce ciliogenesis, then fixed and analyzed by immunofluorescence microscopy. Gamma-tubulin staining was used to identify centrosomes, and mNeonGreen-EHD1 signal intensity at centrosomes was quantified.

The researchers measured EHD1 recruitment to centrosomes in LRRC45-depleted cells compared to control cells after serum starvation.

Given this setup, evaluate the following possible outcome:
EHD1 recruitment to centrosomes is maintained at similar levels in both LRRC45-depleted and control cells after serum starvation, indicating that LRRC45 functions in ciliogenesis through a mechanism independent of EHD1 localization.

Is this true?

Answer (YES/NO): YES